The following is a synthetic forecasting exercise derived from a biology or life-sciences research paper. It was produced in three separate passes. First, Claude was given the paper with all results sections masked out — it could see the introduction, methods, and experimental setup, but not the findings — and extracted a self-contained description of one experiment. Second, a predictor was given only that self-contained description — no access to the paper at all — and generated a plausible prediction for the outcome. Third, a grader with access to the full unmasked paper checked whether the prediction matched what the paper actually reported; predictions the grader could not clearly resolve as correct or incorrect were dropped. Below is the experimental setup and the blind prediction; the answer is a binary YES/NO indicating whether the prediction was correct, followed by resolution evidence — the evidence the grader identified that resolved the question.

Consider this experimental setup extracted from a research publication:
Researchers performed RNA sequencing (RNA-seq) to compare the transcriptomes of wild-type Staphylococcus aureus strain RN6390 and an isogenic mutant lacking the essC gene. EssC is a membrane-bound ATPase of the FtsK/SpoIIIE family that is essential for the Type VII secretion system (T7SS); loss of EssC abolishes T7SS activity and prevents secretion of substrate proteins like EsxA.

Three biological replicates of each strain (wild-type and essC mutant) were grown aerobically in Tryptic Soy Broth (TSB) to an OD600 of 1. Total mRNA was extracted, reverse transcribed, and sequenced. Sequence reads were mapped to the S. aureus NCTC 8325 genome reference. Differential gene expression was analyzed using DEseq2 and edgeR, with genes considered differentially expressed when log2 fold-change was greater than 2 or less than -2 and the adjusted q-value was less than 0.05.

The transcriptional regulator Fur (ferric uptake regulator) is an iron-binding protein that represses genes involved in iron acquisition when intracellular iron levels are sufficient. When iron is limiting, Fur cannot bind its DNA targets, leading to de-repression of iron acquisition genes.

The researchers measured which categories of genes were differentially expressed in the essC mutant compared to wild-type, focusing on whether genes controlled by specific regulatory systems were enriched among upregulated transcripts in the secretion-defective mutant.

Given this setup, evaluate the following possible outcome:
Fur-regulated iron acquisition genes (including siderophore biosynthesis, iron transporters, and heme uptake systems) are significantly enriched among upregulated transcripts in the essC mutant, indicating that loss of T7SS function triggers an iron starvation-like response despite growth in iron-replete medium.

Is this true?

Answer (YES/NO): YES